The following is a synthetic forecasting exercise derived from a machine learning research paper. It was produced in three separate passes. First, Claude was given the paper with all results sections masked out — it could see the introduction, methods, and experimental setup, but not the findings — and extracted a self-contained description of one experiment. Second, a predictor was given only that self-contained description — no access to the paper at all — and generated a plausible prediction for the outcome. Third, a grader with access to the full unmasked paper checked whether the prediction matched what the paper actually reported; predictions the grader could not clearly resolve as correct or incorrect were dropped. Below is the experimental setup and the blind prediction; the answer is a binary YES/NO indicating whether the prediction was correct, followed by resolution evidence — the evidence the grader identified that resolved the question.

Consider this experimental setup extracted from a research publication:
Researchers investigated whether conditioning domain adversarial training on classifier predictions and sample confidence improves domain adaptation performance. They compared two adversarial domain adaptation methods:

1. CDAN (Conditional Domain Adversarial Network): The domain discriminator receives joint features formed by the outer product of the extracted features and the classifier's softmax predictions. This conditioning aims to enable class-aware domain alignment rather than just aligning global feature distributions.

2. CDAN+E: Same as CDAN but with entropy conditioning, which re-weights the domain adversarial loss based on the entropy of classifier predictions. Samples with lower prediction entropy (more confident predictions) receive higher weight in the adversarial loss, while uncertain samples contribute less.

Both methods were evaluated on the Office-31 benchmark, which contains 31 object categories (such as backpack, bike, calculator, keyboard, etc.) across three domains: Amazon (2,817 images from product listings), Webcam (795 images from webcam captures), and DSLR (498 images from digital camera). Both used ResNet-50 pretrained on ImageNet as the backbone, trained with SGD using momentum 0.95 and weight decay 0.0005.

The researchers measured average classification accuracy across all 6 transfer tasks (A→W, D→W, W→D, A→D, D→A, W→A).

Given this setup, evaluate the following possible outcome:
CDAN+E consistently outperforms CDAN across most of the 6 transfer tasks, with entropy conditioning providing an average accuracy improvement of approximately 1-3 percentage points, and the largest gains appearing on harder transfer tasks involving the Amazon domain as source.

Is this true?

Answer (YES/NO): YES